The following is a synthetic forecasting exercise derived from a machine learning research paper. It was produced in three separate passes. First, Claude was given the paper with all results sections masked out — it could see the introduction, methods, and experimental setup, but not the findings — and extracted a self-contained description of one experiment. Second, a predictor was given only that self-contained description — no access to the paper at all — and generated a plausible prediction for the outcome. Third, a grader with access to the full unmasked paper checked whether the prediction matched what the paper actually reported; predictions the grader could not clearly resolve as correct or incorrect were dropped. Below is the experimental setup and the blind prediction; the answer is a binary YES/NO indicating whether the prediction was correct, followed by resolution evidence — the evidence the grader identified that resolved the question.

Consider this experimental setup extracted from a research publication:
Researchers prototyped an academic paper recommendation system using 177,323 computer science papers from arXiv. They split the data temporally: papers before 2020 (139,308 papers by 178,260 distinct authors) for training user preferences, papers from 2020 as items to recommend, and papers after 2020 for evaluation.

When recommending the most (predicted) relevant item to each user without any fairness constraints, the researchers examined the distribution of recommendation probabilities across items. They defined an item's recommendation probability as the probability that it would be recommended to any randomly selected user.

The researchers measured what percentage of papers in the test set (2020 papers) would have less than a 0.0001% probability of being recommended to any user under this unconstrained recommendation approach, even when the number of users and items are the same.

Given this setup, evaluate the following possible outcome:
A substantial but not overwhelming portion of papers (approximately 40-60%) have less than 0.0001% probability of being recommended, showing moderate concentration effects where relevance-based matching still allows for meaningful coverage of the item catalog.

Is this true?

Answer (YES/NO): YES